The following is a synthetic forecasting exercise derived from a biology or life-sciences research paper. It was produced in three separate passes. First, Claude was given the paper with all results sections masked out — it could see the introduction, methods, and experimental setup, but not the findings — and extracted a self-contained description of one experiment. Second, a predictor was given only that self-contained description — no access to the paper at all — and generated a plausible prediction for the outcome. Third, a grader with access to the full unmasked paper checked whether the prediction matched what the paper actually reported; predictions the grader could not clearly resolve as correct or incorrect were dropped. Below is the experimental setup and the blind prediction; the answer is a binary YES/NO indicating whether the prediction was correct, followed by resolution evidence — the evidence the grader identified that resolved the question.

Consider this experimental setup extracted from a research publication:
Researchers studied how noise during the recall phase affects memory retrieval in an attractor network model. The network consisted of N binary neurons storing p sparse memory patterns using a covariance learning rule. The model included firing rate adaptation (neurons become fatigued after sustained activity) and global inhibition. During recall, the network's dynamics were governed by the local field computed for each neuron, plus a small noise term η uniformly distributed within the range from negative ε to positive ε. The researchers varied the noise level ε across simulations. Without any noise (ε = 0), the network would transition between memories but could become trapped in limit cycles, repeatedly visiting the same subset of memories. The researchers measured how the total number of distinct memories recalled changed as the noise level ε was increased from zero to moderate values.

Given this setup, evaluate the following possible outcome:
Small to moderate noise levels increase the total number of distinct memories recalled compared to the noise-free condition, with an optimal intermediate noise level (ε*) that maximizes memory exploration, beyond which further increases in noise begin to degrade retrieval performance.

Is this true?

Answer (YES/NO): NO